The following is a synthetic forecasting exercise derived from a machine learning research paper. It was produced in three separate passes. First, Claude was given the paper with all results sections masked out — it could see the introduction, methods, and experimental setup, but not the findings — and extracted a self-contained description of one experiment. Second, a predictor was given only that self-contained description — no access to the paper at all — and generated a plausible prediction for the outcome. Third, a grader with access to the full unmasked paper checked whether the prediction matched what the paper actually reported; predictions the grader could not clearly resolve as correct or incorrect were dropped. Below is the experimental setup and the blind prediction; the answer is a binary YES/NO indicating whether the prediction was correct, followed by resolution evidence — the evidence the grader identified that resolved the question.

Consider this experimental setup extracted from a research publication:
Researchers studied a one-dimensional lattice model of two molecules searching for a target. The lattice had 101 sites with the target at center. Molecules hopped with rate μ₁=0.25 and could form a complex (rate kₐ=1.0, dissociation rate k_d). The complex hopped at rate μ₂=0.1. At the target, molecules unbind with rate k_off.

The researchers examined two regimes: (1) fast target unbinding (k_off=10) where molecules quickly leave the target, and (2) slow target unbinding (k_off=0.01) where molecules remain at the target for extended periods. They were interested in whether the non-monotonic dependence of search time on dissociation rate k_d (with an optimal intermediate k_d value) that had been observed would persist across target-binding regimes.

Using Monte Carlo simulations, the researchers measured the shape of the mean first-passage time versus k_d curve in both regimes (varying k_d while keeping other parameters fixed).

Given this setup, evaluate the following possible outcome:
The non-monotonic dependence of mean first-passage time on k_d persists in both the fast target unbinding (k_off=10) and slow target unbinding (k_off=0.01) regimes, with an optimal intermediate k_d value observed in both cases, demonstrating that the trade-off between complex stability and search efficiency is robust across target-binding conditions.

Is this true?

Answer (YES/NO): NO